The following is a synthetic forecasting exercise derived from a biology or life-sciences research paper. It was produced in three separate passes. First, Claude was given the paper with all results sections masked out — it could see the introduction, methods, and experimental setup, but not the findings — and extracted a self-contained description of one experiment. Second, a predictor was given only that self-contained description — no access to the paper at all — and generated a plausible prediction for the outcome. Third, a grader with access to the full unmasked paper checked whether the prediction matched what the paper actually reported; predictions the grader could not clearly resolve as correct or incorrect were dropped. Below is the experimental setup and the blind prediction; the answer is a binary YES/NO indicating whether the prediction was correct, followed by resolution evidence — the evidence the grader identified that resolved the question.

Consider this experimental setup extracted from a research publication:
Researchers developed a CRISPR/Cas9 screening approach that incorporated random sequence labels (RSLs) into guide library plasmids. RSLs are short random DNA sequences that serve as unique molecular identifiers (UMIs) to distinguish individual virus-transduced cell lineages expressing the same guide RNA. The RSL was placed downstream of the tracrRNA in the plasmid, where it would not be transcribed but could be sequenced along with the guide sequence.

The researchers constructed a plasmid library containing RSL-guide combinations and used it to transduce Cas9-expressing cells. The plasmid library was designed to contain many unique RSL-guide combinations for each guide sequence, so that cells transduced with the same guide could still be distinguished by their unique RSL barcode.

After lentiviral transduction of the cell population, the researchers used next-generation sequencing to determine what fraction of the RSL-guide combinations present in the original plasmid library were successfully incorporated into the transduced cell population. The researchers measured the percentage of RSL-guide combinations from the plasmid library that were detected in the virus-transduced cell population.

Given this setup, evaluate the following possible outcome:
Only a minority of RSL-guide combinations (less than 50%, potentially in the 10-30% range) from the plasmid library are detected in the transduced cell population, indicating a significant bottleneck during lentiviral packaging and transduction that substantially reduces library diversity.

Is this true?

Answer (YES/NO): NO